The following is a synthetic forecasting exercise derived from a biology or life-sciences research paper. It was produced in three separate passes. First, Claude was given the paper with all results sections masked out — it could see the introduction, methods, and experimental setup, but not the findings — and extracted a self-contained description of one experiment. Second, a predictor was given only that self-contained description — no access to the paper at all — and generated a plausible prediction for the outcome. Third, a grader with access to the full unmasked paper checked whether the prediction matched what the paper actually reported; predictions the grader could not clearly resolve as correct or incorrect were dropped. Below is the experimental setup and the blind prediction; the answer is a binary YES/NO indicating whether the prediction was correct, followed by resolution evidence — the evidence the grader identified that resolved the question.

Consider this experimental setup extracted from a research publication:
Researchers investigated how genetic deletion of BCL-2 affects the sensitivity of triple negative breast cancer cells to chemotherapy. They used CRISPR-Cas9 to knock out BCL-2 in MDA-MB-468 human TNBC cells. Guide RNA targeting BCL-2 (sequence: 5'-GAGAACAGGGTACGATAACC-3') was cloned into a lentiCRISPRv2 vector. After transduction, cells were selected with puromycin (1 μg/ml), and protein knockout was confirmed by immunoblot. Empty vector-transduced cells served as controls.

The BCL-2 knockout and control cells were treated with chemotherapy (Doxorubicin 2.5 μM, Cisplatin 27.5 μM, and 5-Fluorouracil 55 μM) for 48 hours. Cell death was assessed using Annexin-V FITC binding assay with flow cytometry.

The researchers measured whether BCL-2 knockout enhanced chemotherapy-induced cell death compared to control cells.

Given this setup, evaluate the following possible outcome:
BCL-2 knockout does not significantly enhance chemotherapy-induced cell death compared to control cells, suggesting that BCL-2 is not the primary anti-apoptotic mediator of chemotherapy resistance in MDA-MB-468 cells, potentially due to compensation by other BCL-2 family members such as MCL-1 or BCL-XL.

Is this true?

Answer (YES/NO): YES